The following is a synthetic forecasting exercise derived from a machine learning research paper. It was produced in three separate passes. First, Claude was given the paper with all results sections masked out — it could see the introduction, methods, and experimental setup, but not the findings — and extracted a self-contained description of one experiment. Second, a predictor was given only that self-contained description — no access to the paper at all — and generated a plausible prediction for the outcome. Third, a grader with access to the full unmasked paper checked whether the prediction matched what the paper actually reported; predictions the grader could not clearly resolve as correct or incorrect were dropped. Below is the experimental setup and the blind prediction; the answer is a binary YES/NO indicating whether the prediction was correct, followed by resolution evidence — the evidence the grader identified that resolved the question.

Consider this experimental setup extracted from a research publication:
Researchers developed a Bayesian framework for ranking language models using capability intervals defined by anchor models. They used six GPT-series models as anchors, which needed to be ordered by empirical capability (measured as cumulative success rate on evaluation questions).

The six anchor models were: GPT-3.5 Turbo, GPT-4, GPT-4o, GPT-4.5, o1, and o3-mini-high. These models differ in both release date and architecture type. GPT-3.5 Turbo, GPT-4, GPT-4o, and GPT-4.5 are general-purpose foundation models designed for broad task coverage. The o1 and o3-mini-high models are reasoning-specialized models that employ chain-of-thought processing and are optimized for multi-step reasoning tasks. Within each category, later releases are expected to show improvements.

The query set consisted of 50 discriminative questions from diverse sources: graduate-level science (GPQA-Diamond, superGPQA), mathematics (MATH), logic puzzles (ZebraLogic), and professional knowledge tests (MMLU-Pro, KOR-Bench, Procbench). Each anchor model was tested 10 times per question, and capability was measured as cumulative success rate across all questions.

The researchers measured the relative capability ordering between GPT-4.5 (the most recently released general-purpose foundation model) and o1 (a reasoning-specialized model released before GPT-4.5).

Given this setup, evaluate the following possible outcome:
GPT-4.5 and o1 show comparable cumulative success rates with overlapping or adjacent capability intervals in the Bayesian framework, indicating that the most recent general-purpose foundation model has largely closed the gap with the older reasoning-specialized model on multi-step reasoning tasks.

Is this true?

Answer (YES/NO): NO